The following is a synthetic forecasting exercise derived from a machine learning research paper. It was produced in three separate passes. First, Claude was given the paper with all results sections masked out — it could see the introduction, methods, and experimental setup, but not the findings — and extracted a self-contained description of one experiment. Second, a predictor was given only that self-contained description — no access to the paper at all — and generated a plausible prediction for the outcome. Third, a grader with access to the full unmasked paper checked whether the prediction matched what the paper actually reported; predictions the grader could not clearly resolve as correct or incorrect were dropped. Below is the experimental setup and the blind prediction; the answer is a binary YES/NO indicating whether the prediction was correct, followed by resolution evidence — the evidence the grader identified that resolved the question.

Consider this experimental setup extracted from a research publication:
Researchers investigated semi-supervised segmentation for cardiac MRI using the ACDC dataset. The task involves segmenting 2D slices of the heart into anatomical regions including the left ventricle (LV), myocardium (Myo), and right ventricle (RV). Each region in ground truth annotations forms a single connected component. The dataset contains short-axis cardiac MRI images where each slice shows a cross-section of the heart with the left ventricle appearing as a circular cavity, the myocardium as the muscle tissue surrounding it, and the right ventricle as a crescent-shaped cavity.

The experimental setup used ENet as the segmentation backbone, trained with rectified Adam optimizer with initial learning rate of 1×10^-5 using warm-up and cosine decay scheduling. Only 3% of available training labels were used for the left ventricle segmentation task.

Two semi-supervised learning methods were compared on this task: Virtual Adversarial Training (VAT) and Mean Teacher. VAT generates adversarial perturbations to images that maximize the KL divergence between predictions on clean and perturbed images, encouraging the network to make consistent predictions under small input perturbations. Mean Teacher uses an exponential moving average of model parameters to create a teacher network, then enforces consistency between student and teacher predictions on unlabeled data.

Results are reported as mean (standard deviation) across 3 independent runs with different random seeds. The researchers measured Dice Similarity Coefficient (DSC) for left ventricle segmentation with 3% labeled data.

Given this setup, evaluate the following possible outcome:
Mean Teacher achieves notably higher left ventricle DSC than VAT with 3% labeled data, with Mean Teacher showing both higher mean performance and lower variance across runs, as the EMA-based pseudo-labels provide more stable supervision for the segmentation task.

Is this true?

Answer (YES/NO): NO